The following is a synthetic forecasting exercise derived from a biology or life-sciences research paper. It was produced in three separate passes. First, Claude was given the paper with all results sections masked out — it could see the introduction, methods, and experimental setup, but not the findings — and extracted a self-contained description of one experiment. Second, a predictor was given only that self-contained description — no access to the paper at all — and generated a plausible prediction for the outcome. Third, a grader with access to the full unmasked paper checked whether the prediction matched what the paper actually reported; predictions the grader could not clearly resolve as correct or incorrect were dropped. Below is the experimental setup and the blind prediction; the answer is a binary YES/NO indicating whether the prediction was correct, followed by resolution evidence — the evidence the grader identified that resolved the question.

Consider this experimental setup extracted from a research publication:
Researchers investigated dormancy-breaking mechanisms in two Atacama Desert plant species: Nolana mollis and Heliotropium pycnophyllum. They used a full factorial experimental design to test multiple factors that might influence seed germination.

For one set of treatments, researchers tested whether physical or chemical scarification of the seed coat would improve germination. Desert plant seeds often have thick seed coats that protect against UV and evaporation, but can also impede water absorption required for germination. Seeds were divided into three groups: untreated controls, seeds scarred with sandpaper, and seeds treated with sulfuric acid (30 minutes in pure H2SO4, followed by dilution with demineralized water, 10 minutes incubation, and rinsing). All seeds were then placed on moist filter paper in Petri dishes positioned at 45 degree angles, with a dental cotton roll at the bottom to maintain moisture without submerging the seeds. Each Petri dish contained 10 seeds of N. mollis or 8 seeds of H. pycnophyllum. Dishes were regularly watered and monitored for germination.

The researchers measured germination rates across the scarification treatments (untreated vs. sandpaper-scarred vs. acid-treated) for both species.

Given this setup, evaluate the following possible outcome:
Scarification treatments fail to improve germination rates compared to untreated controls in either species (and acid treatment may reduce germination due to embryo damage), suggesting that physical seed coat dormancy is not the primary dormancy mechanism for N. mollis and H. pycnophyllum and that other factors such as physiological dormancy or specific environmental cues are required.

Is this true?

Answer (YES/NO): YES